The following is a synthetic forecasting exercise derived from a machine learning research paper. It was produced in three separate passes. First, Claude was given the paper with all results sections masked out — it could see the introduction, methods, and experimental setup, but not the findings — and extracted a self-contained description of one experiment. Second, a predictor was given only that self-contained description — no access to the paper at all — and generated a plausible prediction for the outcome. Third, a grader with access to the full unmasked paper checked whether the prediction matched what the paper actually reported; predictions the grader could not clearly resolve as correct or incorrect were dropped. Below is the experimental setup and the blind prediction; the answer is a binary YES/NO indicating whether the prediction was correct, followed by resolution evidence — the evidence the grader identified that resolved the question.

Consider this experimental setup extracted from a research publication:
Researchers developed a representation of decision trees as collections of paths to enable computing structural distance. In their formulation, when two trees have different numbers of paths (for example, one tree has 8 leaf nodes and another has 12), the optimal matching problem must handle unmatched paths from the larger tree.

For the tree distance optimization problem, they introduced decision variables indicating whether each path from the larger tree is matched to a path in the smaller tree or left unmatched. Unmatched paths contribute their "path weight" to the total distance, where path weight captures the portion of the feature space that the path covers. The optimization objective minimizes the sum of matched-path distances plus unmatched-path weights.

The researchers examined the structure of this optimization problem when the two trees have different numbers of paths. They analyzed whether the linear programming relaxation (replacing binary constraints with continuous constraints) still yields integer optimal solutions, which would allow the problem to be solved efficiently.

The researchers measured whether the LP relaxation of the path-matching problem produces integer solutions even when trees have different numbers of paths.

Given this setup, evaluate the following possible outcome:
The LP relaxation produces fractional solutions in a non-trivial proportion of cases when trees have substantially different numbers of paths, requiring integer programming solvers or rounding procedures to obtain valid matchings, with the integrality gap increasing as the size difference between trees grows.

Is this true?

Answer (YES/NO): NO